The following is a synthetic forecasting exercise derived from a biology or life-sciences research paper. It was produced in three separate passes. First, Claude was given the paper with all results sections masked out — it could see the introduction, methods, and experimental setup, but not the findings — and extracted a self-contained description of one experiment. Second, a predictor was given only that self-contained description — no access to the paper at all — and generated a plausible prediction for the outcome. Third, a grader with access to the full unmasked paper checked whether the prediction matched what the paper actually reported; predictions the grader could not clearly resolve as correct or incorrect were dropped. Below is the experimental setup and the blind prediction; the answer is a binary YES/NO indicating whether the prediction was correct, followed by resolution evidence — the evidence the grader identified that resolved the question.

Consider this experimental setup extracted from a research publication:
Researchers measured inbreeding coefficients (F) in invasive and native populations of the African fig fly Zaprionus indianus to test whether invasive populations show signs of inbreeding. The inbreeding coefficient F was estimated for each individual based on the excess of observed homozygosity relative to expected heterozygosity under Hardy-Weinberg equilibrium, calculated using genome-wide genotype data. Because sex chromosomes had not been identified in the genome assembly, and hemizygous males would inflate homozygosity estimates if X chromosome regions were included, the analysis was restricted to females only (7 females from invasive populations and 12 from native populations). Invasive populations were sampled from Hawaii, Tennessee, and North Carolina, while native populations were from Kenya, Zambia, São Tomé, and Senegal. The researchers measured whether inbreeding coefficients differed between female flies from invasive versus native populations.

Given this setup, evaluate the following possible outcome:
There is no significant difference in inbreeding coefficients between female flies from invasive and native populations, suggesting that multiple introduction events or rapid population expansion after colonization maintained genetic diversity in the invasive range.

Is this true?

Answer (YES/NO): YES